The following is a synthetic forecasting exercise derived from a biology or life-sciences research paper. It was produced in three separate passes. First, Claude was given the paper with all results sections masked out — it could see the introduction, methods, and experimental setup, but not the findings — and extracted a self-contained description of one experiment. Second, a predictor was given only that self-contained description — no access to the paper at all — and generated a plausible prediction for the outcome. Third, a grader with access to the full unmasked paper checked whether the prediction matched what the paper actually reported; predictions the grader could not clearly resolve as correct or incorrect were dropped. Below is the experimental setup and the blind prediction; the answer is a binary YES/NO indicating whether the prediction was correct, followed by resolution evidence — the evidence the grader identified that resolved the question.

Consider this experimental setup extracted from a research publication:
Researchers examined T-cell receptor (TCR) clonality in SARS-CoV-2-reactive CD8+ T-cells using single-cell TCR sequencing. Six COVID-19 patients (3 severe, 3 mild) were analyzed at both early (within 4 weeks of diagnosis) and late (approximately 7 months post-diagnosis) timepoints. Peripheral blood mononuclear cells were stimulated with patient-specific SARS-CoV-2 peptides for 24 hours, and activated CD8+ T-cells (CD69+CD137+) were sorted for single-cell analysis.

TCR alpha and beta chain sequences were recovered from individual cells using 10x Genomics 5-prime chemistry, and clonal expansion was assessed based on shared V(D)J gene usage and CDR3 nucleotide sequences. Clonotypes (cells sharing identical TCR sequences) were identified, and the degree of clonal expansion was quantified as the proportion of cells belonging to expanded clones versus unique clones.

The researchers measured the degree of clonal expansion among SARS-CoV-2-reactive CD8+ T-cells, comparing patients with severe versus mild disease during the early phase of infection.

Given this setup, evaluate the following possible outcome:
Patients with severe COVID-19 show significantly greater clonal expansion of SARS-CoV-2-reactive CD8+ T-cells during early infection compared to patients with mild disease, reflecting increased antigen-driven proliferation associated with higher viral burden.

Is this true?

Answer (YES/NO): NO